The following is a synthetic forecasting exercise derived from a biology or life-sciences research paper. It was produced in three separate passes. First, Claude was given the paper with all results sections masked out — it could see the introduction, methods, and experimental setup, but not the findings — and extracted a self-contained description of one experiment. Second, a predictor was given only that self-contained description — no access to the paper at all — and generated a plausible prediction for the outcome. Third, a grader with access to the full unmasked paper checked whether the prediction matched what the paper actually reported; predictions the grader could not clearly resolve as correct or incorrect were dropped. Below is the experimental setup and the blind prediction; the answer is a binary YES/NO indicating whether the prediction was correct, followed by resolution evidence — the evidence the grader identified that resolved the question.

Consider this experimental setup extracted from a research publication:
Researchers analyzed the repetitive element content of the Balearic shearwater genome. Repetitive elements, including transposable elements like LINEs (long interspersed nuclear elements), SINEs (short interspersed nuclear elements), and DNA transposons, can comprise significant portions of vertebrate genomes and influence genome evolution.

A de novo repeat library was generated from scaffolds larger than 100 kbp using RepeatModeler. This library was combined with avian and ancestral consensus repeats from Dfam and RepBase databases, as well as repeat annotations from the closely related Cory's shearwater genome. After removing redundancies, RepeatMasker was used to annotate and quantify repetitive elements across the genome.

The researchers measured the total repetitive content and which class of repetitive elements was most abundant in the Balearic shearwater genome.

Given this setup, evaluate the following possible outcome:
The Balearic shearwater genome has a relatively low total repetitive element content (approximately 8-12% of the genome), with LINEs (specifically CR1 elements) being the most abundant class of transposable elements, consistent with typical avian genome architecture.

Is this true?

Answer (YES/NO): NO